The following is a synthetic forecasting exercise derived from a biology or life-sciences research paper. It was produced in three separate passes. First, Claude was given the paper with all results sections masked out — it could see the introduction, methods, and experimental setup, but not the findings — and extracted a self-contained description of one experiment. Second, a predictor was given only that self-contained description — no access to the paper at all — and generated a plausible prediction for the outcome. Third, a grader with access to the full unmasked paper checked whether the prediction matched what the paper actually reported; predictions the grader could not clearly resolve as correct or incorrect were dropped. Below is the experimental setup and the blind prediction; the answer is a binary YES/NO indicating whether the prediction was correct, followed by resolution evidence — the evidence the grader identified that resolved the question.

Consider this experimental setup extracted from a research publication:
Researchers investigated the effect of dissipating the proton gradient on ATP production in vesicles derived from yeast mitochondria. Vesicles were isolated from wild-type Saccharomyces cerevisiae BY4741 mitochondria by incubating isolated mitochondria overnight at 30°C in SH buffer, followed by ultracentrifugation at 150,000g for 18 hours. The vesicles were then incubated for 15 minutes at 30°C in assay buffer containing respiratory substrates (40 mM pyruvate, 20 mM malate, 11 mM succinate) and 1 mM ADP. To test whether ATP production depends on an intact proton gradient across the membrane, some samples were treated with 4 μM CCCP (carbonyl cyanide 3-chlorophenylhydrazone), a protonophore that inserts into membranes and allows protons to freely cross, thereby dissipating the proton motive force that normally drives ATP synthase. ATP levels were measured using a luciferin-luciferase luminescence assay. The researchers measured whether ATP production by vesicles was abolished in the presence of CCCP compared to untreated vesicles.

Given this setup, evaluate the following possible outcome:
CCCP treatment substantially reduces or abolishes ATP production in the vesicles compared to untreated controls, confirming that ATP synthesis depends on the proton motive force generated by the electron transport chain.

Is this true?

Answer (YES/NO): NO